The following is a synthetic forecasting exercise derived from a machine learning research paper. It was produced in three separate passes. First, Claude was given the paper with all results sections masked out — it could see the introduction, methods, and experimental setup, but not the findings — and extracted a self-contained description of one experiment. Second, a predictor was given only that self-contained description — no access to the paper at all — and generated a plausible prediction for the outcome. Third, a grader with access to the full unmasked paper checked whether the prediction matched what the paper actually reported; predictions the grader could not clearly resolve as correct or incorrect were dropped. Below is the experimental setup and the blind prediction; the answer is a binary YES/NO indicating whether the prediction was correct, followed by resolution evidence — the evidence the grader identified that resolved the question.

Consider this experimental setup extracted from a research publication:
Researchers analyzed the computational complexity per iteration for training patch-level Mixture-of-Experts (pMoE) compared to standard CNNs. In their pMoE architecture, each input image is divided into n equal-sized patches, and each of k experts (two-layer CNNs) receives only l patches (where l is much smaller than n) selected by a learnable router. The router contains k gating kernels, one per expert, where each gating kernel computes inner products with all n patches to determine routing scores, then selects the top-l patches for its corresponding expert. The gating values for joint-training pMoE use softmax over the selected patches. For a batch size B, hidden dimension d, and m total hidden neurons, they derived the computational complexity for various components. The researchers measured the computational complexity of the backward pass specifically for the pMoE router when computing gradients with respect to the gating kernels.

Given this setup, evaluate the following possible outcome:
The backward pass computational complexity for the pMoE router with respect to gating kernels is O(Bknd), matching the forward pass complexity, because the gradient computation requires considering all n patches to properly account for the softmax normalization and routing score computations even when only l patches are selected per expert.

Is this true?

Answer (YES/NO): NO